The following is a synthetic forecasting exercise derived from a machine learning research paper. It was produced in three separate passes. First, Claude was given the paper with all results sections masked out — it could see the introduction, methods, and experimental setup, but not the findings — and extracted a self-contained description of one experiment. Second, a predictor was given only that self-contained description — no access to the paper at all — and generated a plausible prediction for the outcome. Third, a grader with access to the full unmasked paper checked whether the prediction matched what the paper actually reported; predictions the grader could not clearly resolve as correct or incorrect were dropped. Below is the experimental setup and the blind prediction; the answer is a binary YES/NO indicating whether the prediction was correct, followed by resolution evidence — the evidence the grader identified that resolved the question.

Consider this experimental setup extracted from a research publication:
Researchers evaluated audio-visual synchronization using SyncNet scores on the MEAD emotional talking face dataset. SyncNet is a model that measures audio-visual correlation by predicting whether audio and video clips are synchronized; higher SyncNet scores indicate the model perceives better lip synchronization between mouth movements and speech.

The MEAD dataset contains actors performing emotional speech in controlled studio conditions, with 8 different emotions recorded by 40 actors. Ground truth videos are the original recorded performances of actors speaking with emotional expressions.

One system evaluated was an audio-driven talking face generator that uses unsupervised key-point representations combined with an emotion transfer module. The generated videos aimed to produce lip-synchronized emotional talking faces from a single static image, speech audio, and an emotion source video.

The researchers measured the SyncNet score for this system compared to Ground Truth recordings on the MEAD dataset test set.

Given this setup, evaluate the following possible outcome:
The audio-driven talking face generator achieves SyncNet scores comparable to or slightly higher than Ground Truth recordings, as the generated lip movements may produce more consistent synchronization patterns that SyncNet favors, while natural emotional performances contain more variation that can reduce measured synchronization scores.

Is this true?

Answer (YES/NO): YES